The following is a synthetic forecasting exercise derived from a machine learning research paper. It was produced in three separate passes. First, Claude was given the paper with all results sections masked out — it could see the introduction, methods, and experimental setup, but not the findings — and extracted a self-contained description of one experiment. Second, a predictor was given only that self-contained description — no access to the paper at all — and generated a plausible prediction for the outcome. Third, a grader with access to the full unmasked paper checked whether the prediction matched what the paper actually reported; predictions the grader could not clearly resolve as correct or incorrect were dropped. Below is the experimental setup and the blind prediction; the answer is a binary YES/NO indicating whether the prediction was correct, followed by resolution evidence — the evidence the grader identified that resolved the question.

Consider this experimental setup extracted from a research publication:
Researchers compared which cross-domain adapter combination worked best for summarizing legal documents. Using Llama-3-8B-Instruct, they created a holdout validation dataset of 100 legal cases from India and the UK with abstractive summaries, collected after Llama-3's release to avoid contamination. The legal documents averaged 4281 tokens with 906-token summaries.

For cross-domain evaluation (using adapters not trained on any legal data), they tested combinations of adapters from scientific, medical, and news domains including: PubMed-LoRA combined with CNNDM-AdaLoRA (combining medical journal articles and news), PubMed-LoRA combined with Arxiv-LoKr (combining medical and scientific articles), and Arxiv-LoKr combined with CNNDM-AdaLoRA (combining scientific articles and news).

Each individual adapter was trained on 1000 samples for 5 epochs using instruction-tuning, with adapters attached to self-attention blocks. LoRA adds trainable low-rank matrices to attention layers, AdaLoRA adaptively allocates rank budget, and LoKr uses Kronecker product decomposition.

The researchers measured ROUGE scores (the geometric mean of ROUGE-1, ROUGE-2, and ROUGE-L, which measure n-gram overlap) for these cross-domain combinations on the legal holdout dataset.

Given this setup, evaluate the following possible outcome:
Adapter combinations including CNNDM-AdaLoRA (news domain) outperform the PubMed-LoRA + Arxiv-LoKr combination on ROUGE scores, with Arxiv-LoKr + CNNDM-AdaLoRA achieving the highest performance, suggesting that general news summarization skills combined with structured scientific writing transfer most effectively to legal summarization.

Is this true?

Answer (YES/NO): NO